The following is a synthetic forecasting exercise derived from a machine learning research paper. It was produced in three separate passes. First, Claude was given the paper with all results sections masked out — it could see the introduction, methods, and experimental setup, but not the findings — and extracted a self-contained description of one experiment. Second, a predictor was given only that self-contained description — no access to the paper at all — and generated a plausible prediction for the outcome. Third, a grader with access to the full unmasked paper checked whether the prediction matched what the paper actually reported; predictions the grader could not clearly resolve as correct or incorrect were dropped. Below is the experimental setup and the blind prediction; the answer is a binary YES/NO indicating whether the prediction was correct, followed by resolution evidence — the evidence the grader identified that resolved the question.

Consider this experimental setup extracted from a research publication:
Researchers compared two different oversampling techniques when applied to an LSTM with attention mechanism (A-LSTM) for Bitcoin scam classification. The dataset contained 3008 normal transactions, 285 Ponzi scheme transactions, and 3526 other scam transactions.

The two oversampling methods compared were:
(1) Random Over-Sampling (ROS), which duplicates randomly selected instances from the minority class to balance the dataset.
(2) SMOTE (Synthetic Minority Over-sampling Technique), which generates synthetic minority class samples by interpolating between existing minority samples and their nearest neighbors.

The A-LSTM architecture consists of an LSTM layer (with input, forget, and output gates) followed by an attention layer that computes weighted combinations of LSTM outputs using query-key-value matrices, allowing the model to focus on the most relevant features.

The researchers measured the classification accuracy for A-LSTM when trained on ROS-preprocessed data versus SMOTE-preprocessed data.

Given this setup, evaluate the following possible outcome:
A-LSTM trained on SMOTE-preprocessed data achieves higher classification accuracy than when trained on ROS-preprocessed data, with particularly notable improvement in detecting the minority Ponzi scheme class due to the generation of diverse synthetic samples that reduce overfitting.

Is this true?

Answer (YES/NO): NO